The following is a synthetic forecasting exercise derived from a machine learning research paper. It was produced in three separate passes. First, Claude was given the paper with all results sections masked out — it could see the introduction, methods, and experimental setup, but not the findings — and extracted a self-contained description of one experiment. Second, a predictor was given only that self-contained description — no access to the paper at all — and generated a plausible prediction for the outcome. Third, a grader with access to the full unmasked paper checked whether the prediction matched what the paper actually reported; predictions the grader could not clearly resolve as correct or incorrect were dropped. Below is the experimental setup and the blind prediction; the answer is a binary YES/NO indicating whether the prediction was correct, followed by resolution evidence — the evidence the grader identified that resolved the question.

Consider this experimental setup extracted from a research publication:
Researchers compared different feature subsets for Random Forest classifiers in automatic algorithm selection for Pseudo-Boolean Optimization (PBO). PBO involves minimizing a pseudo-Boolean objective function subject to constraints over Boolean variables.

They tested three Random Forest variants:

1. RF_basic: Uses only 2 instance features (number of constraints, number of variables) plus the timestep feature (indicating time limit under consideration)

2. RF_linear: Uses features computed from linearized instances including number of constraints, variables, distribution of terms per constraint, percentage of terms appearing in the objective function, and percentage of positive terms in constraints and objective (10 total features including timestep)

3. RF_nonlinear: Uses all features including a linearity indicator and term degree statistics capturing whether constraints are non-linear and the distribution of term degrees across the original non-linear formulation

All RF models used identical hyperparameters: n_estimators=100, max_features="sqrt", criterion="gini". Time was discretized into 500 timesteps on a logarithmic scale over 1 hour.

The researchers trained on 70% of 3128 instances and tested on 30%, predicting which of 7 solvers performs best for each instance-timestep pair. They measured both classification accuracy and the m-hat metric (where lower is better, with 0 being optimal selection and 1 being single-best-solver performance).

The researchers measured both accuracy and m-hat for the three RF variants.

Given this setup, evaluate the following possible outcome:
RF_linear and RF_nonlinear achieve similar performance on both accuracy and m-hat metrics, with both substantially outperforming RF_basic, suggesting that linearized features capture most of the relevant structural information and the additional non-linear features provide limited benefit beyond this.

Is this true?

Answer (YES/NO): NO